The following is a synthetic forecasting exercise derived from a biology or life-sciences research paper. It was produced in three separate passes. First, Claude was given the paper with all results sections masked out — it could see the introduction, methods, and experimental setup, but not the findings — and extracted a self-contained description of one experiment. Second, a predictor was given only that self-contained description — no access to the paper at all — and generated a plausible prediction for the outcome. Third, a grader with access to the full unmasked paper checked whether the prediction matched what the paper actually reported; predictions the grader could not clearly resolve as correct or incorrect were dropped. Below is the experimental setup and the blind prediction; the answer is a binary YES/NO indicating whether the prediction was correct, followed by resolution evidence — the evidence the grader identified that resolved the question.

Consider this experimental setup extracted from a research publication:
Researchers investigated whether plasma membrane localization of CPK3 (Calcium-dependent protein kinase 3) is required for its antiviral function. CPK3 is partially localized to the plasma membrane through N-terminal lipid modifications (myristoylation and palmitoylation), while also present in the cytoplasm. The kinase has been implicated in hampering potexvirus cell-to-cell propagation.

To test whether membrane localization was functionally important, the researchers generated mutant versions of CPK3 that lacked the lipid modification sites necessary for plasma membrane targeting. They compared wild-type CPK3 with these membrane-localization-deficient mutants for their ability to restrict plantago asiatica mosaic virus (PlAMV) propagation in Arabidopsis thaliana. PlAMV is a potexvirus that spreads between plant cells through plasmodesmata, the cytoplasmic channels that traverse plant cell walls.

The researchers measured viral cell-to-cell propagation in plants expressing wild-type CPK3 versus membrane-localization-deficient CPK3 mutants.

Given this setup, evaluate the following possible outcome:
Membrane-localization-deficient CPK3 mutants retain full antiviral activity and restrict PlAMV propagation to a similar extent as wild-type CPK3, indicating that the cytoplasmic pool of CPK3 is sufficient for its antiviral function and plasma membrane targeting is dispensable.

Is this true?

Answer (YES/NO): NO